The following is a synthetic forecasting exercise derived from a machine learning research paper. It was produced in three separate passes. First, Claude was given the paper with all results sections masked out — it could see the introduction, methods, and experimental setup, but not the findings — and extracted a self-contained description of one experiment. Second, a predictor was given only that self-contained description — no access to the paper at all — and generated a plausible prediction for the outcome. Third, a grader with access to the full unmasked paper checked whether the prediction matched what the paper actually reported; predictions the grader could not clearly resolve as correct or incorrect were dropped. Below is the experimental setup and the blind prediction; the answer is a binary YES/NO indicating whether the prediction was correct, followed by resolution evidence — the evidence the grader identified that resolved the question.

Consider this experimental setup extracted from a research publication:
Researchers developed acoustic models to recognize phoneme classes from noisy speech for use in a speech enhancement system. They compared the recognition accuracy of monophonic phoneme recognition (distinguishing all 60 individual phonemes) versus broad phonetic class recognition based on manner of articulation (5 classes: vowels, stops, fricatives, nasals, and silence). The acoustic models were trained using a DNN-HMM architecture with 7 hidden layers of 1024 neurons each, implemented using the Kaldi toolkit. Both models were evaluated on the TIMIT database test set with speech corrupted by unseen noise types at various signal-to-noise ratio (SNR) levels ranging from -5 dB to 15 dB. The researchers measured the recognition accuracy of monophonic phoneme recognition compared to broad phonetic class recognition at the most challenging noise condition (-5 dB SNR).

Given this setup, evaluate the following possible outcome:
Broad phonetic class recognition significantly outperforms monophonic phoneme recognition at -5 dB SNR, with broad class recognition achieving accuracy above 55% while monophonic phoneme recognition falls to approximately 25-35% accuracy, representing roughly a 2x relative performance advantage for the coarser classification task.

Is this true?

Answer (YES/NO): NO